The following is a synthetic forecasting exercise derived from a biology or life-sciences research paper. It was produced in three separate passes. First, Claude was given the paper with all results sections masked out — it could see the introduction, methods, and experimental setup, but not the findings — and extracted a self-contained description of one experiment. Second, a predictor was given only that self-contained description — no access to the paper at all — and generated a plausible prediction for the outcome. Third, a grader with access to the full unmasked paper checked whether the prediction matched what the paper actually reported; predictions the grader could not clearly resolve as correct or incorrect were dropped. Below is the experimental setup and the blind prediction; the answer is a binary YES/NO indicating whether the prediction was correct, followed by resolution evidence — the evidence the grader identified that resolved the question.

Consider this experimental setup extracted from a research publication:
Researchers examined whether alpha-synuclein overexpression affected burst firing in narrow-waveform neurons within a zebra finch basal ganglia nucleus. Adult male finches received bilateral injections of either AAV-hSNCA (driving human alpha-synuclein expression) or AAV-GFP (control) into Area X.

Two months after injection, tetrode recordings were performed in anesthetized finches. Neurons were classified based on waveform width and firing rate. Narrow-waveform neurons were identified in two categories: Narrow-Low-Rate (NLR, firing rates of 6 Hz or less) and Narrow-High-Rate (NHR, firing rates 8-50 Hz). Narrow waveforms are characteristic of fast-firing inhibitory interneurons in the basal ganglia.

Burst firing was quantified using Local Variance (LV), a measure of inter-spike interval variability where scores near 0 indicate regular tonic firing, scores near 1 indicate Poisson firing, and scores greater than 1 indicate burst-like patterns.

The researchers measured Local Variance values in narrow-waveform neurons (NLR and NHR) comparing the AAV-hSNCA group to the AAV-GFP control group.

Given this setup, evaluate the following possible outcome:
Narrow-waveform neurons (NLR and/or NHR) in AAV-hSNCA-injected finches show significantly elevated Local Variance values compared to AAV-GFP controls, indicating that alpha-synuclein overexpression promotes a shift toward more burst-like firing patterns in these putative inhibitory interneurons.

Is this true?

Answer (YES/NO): NO